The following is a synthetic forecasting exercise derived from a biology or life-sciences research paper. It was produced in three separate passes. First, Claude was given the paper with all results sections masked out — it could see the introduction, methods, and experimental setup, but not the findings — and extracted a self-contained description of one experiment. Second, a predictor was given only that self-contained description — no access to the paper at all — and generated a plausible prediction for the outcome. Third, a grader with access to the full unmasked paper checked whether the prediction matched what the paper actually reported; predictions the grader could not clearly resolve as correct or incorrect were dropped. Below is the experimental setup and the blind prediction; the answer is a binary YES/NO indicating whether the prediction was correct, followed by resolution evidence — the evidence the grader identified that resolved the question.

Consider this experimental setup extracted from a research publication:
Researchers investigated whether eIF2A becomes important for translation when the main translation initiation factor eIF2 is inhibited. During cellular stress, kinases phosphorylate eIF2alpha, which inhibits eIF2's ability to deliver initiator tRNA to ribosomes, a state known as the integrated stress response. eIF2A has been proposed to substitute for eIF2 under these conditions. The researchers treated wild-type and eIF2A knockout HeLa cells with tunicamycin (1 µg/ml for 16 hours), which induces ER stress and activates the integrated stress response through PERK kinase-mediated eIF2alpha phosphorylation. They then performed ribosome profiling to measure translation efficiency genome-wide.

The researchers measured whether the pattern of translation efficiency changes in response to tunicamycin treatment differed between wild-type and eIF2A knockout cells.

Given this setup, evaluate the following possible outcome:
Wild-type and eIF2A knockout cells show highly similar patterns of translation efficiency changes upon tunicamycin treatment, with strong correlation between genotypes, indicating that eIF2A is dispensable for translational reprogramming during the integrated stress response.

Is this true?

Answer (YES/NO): YES